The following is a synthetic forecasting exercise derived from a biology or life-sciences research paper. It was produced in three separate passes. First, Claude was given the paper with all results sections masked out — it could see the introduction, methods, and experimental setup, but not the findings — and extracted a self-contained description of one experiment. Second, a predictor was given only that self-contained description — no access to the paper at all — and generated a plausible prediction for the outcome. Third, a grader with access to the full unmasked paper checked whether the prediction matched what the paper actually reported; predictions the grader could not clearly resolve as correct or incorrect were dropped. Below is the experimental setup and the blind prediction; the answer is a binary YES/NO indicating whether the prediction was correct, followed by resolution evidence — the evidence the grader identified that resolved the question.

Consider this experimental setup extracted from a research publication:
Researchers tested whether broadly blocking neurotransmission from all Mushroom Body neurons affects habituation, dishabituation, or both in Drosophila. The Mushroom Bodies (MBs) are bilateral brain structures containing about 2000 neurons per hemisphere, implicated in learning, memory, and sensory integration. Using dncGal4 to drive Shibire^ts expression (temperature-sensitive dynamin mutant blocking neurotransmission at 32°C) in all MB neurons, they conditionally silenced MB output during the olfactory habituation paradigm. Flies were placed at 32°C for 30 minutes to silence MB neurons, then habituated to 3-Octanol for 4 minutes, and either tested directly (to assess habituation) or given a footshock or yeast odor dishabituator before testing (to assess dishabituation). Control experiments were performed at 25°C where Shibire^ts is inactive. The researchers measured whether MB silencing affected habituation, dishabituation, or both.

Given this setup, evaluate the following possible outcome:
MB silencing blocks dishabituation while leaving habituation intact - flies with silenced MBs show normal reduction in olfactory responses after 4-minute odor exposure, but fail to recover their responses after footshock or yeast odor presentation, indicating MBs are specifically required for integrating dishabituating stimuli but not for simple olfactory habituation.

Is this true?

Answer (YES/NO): YES